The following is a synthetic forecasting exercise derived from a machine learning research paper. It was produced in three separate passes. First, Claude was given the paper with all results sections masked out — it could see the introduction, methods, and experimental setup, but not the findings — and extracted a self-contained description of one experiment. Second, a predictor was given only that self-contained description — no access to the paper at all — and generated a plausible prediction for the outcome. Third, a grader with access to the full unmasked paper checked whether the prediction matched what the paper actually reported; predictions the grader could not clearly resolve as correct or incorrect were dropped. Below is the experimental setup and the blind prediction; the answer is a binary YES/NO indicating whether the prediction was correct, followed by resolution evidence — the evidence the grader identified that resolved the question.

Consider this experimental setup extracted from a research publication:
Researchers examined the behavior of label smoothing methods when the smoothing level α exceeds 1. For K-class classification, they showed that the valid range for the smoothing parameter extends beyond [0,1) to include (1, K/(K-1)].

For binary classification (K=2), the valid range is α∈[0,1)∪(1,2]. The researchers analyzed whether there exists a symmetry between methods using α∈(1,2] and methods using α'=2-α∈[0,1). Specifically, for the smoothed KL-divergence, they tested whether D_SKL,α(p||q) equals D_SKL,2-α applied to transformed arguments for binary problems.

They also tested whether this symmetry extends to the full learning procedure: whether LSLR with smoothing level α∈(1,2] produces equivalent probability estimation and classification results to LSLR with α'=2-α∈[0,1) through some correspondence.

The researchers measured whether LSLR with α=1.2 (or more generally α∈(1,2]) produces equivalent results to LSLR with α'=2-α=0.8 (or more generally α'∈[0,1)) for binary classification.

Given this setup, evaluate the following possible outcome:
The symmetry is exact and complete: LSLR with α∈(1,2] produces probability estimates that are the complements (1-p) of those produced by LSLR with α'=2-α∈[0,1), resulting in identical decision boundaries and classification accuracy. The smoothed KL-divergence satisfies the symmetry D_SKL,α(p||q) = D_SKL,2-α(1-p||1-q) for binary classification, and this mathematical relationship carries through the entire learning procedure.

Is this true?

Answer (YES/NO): NO